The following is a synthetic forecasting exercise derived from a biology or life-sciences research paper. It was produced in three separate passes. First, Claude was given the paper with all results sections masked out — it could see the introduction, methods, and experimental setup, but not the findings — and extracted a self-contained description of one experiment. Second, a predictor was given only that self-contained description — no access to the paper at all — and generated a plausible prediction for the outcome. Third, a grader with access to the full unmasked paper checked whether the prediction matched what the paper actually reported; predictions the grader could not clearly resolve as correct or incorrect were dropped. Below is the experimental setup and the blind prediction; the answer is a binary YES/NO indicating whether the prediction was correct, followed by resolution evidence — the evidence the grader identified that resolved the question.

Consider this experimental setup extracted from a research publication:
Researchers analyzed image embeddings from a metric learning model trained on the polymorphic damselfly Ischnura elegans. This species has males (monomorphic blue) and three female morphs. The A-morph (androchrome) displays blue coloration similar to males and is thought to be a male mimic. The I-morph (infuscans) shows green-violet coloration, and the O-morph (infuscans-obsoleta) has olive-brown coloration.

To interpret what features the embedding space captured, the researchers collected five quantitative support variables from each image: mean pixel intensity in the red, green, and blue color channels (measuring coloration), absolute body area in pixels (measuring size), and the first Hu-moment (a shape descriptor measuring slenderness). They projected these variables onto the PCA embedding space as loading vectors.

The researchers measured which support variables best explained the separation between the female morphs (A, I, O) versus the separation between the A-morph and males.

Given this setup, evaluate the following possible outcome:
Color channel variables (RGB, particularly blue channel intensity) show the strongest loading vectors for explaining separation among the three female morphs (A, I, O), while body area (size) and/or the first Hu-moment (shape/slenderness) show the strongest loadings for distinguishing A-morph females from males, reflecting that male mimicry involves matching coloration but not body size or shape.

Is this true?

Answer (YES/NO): YES